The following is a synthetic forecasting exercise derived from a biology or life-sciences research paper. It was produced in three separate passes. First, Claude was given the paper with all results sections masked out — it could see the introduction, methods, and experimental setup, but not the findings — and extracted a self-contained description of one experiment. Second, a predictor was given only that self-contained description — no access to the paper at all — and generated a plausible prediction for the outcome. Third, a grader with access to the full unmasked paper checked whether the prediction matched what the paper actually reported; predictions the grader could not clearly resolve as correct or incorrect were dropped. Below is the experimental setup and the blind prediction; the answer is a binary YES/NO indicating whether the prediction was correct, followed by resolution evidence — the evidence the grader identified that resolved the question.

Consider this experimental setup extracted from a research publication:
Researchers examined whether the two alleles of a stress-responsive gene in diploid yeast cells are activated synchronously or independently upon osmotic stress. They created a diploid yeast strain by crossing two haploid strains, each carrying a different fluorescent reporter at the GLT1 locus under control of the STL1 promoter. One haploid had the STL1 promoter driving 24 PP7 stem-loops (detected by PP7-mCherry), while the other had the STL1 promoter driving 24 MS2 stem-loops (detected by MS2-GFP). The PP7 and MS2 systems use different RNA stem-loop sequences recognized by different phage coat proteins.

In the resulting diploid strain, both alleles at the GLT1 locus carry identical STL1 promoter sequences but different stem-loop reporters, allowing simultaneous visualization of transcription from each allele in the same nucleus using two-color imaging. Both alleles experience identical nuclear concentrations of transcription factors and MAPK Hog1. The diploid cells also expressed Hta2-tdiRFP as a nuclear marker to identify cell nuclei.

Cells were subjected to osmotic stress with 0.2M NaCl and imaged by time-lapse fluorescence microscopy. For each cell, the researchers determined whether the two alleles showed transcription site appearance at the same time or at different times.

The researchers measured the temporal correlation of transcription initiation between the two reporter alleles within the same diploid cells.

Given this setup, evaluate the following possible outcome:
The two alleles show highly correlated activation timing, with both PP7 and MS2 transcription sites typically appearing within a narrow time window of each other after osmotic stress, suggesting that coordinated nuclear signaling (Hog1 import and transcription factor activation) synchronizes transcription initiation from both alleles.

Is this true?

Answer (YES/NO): NO